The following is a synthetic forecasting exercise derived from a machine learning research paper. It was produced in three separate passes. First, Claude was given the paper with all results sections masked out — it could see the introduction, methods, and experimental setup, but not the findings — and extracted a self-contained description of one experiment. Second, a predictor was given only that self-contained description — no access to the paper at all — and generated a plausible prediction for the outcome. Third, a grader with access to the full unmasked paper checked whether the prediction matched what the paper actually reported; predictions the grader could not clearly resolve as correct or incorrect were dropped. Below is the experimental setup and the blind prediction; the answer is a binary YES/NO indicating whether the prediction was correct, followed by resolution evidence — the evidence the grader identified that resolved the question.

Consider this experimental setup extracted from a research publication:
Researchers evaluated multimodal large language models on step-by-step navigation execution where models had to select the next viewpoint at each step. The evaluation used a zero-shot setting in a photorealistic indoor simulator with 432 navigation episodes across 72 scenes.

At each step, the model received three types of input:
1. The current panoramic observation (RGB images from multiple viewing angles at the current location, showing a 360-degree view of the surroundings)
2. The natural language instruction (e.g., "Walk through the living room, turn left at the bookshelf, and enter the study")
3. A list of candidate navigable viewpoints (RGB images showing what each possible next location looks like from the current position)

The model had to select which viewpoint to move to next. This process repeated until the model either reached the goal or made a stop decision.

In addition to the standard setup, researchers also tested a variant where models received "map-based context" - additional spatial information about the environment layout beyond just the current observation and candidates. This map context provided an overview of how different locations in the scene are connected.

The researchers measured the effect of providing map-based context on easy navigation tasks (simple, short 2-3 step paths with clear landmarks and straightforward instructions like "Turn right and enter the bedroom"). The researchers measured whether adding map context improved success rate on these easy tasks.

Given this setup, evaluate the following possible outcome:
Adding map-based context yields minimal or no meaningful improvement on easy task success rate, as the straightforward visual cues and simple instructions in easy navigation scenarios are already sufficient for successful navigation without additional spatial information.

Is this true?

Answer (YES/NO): YES